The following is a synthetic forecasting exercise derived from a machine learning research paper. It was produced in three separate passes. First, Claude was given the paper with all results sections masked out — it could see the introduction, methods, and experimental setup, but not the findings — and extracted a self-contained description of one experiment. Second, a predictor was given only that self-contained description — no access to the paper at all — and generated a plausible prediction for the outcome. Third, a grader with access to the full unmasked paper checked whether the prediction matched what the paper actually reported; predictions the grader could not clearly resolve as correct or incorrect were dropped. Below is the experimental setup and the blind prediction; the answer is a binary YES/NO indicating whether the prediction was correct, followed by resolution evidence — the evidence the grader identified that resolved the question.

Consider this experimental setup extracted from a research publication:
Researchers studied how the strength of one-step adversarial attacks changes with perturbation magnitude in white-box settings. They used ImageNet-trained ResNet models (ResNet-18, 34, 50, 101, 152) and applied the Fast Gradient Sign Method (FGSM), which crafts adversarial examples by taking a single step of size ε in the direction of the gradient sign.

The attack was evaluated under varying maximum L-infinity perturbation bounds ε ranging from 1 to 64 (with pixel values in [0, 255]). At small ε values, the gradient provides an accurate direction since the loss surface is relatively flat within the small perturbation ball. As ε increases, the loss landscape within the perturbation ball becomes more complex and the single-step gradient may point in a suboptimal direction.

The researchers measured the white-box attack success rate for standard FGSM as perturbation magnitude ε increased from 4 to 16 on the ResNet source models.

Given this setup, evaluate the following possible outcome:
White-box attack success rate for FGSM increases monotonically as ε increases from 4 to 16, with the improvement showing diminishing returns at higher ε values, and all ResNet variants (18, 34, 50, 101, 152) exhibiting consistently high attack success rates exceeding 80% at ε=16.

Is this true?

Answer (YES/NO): NO